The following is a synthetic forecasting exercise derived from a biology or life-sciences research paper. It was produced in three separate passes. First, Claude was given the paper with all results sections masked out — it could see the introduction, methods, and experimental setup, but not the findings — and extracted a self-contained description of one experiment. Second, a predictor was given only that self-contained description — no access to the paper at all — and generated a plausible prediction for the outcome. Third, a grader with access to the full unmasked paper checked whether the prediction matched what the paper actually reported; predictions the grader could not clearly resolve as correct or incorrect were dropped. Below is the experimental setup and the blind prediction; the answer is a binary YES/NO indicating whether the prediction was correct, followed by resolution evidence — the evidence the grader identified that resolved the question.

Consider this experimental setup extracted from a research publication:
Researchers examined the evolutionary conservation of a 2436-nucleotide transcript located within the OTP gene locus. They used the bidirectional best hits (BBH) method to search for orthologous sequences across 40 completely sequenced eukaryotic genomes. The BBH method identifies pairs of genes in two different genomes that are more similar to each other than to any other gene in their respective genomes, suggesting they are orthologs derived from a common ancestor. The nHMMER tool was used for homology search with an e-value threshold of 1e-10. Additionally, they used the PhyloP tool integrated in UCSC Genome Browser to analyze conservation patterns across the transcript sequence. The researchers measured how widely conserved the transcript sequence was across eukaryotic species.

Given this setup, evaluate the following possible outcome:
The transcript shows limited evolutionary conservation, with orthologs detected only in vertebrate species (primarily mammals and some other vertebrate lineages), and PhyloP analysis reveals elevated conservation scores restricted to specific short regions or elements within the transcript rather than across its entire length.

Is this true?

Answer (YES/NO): NO